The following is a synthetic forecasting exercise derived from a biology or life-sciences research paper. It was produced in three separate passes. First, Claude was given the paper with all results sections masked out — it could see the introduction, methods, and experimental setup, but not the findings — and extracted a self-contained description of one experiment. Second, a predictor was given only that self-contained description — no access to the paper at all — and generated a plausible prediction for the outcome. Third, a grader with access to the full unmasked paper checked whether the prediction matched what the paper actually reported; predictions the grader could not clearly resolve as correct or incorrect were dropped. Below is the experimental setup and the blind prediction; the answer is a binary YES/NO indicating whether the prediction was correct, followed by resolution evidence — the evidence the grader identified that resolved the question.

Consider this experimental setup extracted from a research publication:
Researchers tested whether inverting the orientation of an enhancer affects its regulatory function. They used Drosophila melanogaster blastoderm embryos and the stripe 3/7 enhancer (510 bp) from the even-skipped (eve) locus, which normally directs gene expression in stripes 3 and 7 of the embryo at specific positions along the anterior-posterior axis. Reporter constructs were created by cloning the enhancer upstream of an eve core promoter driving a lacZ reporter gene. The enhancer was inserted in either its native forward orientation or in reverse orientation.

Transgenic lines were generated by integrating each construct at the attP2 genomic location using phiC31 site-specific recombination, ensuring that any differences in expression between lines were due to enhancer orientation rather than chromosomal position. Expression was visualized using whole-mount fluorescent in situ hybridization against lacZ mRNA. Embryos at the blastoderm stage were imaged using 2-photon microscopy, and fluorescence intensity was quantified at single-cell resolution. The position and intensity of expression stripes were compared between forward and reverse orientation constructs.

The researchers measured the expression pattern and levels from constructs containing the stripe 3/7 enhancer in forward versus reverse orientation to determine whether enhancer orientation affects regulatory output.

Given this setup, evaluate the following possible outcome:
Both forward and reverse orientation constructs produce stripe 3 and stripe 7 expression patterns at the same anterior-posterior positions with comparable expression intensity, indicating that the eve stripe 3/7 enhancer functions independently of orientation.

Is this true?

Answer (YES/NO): NO